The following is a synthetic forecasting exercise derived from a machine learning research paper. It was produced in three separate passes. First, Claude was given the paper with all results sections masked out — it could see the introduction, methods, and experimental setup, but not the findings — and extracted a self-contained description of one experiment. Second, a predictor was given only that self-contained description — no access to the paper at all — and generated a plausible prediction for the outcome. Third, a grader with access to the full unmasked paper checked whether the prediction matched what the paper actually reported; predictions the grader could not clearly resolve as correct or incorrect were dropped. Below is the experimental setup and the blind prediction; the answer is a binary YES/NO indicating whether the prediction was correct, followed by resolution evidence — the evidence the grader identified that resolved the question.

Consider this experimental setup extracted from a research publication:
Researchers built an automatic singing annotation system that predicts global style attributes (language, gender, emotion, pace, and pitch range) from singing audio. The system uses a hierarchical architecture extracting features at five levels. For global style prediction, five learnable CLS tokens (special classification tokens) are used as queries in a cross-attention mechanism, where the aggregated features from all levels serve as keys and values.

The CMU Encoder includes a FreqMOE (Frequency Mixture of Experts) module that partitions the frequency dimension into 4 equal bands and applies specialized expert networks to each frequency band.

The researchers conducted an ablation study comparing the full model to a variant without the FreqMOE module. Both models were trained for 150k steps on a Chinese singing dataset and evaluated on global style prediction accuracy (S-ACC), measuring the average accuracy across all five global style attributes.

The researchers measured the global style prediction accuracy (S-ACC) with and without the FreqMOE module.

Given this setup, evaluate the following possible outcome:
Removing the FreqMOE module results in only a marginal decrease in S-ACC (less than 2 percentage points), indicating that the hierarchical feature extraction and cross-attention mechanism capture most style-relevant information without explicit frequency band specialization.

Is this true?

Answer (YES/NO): NO